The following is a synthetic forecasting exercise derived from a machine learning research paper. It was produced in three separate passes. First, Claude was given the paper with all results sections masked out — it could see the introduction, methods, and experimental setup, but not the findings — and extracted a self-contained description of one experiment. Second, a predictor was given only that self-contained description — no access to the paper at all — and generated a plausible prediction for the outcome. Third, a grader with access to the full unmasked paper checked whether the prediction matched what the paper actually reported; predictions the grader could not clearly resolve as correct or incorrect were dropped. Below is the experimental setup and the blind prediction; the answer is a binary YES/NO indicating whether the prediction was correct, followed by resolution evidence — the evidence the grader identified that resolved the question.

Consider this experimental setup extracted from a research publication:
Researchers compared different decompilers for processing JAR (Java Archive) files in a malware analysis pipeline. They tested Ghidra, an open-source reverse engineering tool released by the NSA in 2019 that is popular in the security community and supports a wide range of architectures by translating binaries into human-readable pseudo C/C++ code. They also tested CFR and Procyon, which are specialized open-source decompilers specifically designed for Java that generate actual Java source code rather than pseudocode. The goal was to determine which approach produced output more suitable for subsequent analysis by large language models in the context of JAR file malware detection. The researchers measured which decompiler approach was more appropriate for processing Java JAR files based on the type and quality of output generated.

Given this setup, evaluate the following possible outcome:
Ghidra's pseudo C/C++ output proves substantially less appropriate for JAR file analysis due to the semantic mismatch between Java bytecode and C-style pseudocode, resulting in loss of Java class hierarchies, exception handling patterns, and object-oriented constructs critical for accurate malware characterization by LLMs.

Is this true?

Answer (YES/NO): YES